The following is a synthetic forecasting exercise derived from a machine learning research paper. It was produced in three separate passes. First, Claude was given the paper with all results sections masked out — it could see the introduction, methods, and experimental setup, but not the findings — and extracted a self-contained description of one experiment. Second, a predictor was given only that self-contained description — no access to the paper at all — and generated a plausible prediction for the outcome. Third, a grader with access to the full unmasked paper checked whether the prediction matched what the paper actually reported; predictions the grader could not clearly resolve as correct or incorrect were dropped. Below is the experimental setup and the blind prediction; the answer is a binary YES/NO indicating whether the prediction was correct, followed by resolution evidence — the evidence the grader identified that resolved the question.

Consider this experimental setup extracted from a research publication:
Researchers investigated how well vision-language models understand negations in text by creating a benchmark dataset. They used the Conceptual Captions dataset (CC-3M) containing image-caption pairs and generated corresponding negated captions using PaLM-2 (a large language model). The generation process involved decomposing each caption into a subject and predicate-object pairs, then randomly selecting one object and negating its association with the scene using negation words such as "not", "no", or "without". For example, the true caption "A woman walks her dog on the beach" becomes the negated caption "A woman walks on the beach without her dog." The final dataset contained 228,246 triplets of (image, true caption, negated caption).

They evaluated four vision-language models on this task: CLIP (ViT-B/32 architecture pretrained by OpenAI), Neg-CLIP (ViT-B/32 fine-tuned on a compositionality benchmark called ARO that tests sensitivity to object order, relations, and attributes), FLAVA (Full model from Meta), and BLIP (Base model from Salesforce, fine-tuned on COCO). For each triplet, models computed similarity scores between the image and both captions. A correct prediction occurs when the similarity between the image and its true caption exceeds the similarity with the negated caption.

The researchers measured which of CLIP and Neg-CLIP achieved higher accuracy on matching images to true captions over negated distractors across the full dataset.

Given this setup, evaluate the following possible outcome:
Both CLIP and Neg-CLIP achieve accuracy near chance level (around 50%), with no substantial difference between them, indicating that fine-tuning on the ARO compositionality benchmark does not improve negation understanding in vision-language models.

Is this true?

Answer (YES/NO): NO